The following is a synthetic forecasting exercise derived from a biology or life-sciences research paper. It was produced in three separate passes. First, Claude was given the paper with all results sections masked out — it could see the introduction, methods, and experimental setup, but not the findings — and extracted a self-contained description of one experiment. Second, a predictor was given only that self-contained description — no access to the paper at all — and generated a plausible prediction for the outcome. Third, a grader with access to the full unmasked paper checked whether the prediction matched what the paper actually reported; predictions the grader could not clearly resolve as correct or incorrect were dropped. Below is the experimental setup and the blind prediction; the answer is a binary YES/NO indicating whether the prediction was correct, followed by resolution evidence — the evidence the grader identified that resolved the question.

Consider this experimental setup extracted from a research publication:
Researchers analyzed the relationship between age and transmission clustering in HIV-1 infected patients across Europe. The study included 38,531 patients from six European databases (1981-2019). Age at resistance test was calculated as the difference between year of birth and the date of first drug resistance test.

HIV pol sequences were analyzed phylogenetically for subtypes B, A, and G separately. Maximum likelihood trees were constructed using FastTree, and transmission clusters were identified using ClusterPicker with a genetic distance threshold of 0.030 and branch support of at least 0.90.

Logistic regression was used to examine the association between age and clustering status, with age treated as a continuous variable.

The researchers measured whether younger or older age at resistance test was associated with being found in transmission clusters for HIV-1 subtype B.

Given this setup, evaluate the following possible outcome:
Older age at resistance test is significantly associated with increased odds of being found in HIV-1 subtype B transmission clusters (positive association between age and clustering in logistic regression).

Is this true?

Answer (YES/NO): NO